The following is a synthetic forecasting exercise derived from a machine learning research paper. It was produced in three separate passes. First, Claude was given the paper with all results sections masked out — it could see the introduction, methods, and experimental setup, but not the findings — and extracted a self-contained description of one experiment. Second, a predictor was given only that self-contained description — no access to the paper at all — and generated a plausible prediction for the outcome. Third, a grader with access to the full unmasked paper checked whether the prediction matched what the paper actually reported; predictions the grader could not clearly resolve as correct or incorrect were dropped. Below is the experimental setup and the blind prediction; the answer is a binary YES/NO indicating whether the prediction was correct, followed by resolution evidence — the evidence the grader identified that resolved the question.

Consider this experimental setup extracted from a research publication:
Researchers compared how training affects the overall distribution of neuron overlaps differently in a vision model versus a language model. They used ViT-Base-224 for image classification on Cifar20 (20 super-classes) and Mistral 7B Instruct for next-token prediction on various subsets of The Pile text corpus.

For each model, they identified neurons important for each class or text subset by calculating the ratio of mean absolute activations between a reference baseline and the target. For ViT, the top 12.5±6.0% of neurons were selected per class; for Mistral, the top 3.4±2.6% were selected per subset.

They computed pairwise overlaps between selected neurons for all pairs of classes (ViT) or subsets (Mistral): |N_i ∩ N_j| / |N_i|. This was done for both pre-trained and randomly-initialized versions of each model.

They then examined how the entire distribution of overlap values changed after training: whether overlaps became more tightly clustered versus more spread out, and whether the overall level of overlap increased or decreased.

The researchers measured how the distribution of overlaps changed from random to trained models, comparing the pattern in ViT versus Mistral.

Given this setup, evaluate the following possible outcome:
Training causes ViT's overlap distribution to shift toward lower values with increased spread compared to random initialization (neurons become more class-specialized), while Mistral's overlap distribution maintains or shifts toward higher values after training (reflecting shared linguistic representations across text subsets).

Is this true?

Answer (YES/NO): NO